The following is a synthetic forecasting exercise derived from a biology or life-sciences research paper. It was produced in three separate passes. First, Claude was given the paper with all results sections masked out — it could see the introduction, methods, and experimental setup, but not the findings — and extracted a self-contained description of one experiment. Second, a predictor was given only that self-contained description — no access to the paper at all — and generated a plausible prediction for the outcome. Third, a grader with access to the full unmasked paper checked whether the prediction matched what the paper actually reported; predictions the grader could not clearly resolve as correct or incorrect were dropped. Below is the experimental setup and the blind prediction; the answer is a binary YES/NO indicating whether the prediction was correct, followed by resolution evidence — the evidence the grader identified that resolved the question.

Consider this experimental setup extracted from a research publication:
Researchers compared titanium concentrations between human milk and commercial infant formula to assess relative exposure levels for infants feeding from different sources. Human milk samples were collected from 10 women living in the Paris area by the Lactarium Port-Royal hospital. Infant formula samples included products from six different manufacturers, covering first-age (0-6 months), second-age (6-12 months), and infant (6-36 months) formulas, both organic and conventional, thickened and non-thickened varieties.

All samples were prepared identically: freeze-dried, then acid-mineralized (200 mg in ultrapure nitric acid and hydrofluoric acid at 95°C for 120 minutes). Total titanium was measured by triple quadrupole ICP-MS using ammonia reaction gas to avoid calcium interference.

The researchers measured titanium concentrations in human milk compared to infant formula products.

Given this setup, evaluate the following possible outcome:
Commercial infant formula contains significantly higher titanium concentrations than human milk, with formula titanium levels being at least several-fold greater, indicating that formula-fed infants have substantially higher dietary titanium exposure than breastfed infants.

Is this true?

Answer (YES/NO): NO